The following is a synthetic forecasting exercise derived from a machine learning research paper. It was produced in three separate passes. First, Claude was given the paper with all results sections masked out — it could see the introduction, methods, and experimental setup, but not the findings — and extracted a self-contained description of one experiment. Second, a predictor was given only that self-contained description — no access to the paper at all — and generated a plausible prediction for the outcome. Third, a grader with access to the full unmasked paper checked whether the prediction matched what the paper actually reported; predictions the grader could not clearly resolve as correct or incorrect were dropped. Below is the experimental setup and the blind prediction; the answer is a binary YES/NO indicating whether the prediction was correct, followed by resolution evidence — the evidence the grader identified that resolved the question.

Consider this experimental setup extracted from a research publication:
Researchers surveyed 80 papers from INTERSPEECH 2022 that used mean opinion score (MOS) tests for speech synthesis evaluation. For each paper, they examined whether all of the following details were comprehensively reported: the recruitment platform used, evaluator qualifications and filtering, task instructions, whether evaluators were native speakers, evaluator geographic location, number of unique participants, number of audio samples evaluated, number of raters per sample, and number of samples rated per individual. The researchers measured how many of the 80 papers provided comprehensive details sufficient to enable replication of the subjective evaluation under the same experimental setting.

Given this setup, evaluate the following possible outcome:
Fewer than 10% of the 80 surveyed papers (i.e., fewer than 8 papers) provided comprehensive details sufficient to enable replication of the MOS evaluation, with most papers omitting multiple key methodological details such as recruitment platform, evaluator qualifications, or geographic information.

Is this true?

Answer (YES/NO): YES